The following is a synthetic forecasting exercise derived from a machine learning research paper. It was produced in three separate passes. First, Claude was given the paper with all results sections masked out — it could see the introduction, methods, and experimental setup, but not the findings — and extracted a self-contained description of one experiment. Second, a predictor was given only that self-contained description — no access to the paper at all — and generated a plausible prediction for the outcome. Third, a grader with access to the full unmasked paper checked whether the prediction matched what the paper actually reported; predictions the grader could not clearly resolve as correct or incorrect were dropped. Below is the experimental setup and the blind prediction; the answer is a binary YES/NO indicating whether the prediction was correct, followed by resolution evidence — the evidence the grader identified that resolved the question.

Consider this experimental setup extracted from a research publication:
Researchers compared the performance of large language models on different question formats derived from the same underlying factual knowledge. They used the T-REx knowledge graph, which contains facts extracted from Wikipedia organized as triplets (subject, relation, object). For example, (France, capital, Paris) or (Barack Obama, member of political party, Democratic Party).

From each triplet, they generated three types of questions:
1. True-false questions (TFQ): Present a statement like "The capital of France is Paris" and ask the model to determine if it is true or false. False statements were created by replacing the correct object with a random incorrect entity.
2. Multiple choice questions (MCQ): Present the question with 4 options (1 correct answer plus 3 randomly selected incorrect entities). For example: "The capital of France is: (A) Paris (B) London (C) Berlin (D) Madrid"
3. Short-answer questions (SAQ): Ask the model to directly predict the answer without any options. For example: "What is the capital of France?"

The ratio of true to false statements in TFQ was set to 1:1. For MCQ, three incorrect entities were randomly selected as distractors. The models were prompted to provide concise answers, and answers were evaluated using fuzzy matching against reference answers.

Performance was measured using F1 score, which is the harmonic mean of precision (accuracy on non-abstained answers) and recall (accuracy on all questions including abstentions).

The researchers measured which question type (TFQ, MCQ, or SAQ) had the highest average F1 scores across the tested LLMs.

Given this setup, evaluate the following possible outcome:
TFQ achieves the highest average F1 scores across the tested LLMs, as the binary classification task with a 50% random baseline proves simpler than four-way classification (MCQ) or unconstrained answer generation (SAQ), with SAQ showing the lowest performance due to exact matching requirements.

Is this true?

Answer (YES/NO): YES